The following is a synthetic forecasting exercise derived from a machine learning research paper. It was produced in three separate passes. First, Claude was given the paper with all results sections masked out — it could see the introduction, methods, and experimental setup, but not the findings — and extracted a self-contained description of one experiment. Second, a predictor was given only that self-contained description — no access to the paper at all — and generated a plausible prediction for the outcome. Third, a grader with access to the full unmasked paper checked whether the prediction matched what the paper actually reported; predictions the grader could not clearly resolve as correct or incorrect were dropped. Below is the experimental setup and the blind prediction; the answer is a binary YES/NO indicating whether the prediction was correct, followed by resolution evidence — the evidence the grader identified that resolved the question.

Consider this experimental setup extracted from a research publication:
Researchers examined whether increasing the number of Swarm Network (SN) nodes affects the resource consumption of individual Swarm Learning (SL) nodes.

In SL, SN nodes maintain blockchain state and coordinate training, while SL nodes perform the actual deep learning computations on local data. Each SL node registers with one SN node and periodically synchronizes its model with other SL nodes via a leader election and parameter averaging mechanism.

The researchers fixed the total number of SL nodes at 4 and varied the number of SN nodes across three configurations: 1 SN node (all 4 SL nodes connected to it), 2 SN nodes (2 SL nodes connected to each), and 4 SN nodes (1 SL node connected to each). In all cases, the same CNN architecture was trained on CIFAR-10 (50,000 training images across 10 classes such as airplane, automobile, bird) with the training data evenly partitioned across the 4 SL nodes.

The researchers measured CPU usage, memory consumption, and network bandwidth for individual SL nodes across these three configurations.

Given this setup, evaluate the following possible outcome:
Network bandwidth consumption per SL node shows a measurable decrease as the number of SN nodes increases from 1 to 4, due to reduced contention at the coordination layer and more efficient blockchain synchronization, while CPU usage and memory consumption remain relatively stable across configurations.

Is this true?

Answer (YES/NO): NO